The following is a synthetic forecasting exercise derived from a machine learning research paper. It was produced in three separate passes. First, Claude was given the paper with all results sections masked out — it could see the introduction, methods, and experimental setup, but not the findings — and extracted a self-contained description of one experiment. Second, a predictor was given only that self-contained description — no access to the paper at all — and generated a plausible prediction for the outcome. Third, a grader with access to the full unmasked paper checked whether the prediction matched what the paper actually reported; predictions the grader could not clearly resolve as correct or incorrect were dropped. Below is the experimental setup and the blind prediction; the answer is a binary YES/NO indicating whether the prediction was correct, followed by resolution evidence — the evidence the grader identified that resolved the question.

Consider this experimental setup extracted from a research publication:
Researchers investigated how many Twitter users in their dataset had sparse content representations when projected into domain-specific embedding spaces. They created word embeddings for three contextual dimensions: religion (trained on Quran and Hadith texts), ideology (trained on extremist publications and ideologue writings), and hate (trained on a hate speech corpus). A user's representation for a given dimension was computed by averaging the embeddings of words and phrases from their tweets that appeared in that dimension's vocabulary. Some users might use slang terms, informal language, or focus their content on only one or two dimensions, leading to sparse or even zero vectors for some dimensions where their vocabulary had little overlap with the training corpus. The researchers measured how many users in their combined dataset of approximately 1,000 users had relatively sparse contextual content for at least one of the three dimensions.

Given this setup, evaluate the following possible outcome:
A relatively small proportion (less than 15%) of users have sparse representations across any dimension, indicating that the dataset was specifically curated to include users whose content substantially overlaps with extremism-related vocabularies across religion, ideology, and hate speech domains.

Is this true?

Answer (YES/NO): YES